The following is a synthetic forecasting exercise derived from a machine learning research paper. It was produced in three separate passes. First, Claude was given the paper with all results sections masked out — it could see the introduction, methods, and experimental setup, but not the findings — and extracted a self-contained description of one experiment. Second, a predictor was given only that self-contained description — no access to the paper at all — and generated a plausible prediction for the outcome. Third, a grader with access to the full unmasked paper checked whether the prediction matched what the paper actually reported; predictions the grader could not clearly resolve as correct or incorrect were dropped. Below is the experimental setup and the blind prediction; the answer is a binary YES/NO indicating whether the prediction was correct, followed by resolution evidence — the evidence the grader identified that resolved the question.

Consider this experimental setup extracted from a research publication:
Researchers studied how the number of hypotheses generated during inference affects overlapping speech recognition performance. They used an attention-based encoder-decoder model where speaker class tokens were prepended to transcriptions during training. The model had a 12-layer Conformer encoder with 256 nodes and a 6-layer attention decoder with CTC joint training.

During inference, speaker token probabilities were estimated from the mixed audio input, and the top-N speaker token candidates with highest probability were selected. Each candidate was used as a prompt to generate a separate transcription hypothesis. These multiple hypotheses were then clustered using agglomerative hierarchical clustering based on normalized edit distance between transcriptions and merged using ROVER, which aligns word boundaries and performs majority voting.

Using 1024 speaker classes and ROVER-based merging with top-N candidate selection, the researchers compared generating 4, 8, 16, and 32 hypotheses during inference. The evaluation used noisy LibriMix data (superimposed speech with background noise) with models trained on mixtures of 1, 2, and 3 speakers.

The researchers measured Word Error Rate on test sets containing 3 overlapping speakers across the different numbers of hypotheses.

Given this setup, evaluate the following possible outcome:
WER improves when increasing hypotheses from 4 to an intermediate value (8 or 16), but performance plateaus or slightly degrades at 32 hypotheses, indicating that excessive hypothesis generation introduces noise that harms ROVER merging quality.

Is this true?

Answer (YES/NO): NO